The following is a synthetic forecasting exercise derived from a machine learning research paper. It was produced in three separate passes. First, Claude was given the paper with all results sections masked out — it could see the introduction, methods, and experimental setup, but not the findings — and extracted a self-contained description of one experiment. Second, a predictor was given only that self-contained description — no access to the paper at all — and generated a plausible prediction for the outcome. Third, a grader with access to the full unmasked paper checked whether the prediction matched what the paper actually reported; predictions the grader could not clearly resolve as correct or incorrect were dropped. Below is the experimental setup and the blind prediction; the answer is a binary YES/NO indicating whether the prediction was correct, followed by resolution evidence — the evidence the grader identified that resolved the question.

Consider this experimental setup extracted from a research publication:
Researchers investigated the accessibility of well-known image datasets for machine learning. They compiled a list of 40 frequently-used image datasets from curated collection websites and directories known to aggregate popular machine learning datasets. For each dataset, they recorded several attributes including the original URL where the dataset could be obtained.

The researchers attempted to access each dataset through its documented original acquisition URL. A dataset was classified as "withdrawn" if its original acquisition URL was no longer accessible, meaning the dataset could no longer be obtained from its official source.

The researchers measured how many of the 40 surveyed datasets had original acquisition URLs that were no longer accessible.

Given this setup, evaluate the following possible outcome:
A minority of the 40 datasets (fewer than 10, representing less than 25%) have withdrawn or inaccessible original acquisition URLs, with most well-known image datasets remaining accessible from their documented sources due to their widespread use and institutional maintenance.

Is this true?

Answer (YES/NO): YES